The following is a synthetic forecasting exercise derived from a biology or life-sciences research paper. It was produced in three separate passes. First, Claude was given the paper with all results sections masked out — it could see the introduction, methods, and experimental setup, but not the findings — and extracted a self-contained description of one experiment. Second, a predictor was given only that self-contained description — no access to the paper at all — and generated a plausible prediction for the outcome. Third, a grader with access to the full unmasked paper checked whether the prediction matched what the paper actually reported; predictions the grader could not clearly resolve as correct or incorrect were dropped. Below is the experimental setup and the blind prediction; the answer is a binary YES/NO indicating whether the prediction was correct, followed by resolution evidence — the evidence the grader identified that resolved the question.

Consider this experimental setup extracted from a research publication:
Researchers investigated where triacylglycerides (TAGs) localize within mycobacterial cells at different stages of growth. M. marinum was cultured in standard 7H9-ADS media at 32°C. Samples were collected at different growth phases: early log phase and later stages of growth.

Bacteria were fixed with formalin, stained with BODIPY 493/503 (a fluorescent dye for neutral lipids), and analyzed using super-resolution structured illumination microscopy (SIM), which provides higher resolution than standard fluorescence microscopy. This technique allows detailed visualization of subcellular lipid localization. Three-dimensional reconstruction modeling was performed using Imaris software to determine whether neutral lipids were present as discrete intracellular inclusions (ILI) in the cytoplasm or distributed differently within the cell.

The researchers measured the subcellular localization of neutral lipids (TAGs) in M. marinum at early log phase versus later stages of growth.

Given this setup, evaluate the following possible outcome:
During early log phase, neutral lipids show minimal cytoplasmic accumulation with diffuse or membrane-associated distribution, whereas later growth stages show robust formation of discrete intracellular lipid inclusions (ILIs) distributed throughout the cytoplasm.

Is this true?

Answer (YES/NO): NO